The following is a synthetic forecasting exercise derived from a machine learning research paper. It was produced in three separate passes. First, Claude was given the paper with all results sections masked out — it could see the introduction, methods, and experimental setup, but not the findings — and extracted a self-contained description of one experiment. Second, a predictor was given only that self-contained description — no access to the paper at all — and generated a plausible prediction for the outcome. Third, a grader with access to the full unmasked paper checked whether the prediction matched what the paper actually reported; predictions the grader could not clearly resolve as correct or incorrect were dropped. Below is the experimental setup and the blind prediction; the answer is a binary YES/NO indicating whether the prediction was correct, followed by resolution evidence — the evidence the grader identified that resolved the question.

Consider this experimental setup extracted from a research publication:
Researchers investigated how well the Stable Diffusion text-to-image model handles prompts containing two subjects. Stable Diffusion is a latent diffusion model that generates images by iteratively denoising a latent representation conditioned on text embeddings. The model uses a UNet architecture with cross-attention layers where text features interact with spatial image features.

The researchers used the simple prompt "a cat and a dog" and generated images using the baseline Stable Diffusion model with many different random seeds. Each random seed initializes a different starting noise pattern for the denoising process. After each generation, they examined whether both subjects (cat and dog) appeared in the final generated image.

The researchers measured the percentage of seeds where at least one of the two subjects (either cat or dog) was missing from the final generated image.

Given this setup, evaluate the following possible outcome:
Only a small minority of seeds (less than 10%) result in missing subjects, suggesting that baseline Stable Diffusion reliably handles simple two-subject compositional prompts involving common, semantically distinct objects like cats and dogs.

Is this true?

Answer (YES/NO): NO